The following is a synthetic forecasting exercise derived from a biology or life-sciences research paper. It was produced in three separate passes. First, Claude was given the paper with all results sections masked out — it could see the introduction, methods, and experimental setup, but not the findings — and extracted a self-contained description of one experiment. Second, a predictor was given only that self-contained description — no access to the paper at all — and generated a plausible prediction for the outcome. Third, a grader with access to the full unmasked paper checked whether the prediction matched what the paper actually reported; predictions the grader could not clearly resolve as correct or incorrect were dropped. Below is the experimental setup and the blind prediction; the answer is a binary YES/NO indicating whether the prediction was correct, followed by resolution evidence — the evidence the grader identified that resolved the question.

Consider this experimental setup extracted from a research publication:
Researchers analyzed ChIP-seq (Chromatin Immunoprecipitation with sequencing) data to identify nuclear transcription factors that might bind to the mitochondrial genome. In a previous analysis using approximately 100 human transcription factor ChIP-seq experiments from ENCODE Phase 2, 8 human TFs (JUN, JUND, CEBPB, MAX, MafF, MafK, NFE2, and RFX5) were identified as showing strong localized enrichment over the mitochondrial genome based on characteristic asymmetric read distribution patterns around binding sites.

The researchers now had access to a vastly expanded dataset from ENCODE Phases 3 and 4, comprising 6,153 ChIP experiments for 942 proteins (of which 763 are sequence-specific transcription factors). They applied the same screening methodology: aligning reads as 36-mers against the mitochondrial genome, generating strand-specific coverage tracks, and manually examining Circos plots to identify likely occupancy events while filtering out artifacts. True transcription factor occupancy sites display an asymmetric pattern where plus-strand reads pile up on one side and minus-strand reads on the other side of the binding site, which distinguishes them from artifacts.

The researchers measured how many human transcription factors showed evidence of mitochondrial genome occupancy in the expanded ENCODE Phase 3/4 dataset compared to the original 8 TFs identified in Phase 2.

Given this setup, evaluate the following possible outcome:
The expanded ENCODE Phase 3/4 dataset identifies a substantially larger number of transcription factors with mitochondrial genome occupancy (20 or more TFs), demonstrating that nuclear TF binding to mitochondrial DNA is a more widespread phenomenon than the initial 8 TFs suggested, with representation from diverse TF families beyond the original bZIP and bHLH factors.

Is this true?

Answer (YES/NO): YES